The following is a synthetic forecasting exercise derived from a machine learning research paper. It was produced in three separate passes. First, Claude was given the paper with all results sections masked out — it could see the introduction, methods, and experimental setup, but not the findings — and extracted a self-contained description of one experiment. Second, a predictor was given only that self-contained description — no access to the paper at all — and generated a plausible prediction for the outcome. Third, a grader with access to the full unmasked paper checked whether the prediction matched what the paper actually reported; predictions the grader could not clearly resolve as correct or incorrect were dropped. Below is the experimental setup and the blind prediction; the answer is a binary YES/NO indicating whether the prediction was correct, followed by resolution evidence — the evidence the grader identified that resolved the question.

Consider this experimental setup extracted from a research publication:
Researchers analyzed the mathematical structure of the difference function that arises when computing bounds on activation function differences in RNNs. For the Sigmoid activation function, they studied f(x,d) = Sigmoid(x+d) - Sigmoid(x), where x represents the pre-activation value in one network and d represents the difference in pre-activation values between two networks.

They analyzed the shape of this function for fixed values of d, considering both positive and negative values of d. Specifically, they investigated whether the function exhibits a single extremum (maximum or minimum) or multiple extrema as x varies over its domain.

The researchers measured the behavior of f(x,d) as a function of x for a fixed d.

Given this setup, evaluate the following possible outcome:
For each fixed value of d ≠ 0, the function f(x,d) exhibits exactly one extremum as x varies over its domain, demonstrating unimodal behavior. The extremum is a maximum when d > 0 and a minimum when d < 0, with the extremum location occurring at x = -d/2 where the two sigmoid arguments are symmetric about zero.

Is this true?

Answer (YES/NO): YES